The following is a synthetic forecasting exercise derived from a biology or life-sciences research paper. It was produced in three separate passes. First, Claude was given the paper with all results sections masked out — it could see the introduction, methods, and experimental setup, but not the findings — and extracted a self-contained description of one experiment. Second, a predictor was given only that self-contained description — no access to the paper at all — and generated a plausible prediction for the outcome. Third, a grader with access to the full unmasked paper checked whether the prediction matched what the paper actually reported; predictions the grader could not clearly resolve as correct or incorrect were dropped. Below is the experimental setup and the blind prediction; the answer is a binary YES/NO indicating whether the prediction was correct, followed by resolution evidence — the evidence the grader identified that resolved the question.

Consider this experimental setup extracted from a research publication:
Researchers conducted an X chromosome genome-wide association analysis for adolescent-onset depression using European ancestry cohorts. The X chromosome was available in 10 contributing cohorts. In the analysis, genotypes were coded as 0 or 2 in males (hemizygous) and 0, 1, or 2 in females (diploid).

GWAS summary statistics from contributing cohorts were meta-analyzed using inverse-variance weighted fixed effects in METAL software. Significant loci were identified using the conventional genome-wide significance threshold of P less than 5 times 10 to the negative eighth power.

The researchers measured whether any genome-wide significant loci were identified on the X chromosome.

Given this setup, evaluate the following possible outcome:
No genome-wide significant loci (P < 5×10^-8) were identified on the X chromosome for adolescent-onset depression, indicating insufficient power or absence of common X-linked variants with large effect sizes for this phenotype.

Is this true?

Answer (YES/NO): YES